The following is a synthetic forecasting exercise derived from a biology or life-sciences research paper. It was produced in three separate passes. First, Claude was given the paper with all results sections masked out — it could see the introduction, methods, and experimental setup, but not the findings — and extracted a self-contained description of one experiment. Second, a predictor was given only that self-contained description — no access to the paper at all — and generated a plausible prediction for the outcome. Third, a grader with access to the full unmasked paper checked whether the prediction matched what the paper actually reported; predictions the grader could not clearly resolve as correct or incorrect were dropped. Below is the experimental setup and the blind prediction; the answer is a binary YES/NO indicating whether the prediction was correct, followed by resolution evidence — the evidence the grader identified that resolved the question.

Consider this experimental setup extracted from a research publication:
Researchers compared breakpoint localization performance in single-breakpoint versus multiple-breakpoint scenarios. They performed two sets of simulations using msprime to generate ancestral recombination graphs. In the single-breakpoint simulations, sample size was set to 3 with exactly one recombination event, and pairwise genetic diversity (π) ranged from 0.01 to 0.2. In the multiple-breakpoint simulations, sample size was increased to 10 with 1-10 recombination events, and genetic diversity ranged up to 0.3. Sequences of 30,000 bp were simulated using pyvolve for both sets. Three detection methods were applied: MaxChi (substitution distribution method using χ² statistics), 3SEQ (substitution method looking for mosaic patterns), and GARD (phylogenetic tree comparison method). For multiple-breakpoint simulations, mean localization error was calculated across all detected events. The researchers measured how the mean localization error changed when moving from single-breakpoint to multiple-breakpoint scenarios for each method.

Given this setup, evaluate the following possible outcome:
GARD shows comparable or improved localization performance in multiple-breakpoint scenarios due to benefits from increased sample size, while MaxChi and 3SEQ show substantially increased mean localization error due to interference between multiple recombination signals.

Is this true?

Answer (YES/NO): NO